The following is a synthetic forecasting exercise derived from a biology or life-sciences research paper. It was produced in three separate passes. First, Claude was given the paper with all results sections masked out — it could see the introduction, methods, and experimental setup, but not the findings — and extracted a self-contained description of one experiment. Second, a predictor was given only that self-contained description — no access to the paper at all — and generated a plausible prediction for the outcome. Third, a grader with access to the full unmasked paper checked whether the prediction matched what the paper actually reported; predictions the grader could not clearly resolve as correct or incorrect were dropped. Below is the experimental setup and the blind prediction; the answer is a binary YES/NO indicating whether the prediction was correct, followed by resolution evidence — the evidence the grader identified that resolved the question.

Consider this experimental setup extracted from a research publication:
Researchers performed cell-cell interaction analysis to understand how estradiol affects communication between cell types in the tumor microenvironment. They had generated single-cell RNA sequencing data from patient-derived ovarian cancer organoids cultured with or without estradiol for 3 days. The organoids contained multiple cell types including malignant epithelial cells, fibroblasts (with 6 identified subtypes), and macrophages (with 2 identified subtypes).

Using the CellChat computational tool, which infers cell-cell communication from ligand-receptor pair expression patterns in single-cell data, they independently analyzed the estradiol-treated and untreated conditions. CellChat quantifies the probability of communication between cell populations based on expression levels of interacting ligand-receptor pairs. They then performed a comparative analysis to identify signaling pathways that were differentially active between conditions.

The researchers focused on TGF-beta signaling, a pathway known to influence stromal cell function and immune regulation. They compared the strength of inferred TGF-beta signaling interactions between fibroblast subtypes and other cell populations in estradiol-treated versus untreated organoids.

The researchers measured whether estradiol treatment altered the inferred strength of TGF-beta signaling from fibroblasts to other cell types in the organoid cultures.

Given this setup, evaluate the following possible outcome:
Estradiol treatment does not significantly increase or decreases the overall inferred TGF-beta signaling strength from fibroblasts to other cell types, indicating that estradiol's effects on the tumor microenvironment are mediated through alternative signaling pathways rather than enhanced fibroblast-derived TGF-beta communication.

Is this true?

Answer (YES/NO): NO